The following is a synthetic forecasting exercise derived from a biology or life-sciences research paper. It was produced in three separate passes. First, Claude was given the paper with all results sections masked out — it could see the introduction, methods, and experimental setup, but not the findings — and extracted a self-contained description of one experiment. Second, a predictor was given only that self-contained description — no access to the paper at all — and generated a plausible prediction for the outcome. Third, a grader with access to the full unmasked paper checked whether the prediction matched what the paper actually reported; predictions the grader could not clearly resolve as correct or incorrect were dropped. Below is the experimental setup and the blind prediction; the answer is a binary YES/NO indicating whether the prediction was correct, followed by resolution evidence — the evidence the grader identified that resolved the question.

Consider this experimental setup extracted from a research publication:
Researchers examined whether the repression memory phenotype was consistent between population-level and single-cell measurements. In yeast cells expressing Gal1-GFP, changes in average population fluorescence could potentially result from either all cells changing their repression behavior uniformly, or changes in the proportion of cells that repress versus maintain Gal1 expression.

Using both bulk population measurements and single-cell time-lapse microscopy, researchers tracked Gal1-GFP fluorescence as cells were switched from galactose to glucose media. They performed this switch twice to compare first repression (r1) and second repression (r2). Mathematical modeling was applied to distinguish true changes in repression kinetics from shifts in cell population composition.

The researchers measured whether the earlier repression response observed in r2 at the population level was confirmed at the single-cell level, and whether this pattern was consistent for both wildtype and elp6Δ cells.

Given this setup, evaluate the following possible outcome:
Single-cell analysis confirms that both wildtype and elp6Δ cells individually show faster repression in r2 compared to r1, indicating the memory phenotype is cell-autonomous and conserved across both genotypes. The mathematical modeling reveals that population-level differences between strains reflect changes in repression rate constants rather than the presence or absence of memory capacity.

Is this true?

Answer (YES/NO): NO